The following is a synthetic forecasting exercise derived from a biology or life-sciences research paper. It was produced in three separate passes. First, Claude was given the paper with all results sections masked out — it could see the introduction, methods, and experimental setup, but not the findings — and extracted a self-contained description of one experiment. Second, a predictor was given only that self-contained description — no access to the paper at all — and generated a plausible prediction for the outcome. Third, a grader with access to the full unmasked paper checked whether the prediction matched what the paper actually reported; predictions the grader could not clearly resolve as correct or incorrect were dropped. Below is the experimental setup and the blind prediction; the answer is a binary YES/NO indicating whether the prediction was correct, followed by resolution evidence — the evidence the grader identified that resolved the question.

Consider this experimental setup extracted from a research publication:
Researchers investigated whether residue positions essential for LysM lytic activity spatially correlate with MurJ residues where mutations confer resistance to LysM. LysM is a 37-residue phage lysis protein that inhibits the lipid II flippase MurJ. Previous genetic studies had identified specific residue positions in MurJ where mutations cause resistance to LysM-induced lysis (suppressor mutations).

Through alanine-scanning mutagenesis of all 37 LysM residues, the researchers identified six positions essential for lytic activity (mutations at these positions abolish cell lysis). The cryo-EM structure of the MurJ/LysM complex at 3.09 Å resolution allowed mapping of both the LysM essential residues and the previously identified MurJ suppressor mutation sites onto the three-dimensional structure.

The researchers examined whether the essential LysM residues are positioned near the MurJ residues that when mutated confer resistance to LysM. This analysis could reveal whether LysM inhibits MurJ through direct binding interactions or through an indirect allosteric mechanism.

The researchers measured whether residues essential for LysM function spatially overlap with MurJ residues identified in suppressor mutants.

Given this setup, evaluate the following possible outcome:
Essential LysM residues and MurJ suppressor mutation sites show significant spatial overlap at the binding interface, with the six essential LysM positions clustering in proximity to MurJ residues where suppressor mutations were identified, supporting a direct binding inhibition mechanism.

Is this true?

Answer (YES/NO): YES